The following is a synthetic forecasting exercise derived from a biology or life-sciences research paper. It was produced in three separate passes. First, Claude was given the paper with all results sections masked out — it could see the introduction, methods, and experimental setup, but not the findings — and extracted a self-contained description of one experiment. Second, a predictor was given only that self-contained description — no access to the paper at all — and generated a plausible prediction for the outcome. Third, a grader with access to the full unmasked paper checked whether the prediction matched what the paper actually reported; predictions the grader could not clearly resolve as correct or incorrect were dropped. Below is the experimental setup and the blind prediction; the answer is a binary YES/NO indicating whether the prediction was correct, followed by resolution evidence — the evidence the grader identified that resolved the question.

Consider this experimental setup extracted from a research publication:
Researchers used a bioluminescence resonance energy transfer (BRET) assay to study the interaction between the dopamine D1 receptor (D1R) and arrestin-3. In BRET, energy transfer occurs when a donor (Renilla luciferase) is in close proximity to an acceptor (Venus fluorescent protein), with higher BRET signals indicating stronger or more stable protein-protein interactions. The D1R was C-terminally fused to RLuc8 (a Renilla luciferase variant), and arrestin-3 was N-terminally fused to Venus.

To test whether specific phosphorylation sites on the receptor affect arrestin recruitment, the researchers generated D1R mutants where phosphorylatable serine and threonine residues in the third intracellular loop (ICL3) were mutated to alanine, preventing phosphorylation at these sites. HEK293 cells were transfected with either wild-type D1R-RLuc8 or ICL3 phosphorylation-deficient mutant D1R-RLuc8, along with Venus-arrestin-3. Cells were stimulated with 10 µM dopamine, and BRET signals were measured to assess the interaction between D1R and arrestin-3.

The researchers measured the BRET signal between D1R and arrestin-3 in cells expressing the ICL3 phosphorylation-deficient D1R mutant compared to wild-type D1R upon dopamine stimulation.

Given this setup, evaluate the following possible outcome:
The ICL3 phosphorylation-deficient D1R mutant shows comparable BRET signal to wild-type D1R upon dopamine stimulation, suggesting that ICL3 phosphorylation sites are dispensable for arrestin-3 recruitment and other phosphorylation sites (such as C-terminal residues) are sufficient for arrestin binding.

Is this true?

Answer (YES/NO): YES